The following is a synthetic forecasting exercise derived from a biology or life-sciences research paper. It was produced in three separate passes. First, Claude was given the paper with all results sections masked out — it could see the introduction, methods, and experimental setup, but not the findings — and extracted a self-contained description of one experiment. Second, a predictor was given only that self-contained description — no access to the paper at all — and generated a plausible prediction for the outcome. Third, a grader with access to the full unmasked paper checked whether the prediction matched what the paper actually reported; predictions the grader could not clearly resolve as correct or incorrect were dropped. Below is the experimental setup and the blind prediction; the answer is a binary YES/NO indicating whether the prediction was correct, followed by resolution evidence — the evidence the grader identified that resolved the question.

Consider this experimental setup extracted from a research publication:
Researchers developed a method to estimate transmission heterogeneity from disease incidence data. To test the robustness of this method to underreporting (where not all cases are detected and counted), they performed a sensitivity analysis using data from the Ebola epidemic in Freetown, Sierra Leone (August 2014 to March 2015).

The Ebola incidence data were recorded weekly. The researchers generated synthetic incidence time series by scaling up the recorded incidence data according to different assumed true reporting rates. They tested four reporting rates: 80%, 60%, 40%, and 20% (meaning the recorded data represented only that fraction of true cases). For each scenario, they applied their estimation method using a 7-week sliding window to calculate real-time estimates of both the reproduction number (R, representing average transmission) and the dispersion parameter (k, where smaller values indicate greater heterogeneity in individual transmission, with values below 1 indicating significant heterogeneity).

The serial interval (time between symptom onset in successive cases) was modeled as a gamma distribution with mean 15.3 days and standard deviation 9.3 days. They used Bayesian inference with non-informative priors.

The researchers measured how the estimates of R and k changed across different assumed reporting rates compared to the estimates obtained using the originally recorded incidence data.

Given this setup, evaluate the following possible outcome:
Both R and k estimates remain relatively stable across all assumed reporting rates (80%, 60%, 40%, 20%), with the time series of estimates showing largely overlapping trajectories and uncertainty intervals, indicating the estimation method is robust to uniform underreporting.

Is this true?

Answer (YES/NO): NO